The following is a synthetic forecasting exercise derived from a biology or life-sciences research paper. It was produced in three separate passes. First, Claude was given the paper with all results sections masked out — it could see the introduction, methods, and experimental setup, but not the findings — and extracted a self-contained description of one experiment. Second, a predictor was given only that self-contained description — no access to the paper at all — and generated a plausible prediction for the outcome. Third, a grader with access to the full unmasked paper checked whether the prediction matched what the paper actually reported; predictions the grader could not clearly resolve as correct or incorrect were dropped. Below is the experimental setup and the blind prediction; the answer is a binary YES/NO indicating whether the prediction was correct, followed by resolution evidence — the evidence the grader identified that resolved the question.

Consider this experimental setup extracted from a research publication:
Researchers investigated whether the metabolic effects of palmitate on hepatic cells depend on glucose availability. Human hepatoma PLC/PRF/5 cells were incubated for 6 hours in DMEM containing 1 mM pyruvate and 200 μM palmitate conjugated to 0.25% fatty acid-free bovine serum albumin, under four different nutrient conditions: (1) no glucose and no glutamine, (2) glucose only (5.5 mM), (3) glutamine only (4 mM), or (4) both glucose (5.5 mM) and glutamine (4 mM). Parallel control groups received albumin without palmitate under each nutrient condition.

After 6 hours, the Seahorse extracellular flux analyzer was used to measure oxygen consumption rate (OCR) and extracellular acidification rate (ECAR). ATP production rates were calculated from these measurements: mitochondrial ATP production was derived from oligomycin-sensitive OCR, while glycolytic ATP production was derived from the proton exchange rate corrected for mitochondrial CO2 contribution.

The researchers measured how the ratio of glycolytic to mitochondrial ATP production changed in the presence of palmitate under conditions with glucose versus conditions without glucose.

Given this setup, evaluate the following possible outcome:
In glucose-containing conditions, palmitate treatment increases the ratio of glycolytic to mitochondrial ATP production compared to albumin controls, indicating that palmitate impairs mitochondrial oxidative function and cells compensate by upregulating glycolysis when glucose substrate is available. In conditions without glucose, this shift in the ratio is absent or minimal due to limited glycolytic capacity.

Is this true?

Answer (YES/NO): NO